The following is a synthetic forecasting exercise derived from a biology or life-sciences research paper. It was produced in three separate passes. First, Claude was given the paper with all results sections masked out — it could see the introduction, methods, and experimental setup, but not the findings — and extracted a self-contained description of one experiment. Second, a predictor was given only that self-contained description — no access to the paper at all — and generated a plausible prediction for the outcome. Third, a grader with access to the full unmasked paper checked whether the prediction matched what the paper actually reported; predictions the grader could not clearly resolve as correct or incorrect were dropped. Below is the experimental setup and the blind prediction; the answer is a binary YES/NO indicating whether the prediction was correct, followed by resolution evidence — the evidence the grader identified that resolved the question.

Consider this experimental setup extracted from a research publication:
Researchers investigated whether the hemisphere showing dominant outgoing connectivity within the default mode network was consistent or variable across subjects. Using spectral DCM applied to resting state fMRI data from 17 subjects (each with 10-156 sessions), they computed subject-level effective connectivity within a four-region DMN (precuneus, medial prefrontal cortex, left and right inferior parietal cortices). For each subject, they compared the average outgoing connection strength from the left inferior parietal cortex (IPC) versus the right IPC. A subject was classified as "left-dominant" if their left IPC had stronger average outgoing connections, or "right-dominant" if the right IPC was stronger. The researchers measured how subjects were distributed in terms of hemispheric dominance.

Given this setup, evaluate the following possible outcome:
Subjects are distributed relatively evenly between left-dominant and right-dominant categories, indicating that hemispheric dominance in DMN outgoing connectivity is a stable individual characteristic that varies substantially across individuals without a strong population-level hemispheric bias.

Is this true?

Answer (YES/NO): NO